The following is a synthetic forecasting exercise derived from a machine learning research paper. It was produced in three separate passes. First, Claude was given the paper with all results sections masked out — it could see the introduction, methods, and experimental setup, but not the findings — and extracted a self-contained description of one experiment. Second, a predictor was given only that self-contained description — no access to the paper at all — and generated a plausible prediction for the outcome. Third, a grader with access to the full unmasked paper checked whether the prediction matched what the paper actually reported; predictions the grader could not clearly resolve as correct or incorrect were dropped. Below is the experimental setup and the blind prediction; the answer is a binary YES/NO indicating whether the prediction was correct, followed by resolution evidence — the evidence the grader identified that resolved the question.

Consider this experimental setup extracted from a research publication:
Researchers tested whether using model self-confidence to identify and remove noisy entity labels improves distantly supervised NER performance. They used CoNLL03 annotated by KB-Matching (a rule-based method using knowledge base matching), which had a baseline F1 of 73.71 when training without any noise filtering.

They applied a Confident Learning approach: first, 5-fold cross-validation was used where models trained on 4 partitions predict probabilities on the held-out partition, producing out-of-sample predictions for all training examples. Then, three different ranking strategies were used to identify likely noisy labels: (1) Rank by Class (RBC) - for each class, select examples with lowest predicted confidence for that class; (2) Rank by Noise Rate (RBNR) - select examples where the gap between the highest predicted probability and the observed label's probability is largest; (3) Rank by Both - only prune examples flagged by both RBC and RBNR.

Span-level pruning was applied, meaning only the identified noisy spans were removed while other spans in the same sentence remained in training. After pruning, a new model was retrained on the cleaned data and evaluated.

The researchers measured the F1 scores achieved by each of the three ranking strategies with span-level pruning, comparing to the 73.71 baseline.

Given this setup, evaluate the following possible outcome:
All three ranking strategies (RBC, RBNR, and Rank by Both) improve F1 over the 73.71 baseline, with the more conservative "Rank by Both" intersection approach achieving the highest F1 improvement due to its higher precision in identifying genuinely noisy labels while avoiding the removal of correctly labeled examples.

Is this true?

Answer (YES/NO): YES